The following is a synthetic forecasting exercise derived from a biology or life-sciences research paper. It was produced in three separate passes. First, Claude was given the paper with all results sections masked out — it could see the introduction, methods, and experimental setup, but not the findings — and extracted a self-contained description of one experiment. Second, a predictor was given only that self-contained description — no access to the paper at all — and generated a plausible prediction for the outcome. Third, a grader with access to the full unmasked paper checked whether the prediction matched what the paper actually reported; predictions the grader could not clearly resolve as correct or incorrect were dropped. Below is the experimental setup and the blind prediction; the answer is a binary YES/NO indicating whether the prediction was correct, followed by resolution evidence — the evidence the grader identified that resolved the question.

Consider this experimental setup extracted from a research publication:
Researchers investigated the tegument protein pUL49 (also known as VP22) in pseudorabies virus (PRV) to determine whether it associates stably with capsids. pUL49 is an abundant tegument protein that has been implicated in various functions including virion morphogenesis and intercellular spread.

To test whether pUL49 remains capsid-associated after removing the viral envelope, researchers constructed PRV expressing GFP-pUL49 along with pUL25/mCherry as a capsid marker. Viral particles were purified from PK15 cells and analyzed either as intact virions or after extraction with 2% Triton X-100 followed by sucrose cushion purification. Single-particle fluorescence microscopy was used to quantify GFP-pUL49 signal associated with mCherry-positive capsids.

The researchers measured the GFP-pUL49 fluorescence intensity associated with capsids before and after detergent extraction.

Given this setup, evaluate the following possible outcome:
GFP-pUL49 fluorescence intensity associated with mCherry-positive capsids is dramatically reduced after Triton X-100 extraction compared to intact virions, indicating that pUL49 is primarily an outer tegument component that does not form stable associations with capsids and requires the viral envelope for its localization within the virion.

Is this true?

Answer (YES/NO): YES